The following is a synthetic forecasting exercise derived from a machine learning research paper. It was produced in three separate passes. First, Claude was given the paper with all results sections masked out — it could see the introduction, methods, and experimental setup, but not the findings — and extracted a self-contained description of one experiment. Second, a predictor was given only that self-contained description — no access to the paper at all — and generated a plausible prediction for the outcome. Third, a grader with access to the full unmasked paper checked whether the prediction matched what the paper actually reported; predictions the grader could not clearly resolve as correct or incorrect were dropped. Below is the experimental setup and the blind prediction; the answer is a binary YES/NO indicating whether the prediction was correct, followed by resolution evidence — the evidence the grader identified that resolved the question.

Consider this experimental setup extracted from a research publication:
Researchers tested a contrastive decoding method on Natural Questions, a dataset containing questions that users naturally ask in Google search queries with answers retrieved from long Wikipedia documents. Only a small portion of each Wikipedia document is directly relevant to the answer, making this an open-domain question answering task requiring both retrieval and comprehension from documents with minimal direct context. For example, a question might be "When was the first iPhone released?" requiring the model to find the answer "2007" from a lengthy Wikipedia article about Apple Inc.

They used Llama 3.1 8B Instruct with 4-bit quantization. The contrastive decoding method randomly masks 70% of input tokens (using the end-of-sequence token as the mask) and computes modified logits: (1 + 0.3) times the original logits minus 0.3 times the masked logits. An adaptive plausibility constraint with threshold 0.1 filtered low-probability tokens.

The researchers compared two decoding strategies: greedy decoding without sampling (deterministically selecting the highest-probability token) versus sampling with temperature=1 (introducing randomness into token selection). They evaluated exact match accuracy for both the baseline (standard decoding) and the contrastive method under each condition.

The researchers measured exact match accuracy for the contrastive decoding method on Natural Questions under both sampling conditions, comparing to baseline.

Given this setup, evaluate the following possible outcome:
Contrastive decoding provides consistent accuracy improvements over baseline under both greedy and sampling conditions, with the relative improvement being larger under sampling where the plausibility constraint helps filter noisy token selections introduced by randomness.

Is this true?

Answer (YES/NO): NO